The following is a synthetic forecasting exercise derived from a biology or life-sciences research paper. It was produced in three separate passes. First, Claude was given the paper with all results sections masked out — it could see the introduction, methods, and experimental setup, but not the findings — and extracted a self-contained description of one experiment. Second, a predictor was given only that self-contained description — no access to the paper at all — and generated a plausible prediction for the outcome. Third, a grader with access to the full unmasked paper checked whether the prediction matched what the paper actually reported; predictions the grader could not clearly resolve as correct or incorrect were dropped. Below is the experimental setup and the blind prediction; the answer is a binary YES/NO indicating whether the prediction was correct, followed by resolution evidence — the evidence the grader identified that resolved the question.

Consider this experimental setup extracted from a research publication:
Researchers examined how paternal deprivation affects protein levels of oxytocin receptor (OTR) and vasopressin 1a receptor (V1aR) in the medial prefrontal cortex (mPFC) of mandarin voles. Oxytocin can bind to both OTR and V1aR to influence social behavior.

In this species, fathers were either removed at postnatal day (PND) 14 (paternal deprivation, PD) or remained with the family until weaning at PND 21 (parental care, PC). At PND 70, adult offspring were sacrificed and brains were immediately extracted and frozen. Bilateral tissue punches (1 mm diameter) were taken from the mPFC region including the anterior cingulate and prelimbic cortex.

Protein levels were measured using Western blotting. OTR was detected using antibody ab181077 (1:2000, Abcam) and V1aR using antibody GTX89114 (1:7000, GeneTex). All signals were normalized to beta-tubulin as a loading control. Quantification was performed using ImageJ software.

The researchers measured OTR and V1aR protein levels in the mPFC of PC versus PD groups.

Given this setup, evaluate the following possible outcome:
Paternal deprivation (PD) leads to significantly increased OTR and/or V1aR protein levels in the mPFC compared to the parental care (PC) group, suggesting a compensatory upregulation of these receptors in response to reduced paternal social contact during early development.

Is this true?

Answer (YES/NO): NO